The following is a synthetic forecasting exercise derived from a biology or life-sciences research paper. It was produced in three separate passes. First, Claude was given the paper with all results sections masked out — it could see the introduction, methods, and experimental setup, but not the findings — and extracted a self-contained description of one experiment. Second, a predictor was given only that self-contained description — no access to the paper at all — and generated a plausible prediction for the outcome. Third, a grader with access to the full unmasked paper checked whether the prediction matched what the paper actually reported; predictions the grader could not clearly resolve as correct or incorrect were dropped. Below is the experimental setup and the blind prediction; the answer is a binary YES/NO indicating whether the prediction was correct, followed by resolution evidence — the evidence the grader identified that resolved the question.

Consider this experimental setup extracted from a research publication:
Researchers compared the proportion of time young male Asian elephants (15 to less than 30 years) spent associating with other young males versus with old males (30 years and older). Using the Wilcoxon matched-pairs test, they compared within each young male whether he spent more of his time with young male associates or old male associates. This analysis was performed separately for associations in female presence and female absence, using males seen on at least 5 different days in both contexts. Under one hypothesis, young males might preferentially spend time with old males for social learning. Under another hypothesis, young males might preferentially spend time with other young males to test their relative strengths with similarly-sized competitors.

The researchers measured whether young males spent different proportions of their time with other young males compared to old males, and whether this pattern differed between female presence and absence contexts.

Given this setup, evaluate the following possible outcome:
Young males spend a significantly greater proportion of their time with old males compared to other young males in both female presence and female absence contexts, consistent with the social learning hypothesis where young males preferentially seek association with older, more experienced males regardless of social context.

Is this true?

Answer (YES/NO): NO